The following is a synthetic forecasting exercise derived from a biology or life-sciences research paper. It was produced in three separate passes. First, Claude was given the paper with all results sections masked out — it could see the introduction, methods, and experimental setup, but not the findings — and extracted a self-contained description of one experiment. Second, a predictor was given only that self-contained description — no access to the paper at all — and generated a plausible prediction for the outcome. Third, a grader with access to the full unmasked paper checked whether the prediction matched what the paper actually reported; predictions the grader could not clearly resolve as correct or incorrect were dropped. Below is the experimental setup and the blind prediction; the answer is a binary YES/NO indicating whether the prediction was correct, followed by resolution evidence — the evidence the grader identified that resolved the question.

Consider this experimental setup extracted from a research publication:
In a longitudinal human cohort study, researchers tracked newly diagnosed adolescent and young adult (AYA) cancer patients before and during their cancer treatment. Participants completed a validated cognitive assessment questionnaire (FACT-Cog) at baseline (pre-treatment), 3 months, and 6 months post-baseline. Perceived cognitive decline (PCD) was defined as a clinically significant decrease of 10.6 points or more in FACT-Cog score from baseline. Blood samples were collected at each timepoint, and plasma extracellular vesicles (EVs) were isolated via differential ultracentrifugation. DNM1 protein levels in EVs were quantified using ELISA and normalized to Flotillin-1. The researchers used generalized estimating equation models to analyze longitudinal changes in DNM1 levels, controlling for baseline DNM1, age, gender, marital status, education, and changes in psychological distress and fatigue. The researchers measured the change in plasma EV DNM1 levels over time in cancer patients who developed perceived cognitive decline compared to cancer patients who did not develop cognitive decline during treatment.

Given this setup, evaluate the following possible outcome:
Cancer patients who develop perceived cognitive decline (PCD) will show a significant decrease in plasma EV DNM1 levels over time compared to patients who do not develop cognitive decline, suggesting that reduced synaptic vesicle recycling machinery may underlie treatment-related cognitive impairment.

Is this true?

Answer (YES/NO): YES